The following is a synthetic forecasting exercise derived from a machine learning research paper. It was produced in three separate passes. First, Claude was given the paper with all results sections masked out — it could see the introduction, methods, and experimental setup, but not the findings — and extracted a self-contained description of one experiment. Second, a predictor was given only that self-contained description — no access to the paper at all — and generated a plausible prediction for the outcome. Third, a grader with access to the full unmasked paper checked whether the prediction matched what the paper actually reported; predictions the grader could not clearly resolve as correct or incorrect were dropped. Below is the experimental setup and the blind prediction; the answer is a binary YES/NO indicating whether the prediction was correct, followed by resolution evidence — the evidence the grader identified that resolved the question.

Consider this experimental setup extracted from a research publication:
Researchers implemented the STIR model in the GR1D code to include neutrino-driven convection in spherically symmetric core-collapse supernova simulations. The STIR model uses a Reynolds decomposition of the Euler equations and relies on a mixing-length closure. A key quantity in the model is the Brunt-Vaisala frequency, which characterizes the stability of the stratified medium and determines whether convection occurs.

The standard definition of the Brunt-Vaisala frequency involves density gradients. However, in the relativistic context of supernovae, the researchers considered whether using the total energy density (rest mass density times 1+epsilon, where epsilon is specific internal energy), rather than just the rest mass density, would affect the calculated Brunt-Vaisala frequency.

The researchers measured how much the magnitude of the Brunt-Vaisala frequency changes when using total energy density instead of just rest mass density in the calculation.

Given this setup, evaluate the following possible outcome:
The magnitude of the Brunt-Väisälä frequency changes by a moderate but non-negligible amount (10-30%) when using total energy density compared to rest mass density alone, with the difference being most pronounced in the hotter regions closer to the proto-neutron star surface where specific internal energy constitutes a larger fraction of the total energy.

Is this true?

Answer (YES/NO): YES